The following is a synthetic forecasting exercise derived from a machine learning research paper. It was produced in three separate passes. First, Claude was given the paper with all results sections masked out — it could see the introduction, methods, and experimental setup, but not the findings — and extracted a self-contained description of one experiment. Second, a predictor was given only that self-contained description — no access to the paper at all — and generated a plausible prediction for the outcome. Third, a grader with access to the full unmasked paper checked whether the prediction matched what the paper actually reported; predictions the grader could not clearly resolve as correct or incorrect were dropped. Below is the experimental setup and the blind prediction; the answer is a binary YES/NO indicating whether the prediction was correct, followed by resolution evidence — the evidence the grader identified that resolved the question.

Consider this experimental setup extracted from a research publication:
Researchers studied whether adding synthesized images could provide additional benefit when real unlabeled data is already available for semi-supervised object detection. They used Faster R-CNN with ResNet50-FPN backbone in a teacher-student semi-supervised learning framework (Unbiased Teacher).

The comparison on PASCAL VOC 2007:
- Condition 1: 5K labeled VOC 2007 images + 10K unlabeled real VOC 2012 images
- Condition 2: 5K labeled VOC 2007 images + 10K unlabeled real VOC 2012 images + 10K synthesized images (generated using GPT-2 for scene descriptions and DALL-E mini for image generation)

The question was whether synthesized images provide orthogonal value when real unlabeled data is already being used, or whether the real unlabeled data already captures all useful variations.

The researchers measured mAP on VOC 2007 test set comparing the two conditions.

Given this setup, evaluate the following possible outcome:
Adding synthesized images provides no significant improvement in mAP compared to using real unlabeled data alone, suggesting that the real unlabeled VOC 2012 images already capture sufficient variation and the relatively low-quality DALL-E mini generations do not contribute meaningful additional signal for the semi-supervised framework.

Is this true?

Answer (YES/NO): NO